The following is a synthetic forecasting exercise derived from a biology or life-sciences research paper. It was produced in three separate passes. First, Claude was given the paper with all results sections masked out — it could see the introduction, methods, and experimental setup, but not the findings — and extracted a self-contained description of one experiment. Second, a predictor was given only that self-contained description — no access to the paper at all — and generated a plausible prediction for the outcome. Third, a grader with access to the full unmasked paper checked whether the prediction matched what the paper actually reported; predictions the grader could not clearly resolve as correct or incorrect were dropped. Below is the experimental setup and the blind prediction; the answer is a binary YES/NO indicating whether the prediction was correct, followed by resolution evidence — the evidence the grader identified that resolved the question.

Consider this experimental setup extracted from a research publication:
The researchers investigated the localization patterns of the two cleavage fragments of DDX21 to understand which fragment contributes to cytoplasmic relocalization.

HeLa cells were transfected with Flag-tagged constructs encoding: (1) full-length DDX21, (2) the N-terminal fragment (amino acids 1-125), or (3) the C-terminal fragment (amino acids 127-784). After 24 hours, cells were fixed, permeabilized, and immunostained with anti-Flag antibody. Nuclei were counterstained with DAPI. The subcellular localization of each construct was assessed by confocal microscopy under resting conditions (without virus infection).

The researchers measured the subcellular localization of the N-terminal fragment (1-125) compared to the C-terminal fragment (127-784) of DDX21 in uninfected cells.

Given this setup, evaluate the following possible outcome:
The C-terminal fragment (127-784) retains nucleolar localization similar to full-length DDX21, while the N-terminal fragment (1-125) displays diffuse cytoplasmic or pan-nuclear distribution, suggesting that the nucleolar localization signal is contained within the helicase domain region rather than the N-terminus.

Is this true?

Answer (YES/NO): YES